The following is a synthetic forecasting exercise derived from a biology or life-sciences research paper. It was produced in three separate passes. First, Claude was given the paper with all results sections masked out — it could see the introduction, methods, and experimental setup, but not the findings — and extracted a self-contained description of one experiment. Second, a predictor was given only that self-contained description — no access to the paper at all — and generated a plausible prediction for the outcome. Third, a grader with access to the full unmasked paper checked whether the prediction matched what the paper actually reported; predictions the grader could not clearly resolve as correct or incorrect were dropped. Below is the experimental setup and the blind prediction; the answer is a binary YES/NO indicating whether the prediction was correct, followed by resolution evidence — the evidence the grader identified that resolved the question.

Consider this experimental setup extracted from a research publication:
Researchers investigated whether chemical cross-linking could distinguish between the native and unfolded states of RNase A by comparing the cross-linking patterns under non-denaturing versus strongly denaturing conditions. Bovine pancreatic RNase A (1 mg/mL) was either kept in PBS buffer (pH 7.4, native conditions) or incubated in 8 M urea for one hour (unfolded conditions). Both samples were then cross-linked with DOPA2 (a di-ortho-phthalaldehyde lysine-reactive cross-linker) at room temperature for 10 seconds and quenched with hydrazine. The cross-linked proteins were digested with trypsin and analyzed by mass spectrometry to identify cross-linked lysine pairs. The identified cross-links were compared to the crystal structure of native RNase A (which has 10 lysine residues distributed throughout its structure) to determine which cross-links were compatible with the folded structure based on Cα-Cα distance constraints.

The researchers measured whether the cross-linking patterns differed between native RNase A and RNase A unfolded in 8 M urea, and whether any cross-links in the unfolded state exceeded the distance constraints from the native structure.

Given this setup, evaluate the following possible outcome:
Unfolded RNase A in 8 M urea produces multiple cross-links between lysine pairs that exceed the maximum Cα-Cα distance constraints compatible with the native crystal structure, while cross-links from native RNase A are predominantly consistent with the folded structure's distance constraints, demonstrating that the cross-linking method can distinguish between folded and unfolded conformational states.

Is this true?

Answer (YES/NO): YES